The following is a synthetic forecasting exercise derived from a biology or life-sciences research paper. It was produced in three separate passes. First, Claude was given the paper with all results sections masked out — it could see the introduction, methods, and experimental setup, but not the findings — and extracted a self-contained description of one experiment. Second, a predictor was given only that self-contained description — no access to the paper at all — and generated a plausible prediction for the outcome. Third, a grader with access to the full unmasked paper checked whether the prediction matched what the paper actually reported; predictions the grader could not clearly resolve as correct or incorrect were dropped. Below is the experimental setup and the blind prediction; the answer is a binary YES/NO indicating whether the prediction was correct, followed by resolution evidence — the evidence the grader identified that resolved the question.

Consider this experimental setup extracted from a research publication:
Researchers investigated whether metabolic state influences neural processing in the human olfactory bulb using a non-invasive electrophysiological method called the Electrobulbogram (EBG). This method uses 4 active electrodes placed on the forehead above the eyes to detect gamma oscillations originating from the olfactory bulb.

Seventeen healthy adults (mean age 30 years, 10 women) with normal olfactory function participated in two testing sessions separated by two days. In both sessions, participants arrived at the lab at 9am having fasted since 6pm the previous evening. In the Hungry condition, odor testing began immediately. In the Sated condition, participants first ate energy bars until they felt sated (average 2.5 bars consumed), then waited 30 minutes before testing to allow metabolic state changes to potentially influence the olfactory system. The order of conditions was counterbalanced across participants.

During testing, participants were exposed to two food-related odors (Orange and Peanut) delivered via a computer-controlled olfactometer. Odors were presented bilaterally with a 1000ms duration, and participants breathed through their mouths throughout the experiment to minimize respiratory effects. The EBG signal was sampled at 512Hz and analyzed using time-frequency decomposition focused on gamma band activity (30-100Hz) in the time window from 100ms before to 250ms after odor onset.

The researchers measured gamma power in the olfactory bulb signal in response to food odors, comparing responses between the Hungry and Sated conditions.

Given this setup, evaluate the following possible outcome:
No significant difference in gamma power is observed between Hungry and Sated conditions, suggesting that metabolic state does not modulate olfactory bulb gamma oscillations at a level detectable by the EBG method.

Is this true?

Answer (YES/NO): NO